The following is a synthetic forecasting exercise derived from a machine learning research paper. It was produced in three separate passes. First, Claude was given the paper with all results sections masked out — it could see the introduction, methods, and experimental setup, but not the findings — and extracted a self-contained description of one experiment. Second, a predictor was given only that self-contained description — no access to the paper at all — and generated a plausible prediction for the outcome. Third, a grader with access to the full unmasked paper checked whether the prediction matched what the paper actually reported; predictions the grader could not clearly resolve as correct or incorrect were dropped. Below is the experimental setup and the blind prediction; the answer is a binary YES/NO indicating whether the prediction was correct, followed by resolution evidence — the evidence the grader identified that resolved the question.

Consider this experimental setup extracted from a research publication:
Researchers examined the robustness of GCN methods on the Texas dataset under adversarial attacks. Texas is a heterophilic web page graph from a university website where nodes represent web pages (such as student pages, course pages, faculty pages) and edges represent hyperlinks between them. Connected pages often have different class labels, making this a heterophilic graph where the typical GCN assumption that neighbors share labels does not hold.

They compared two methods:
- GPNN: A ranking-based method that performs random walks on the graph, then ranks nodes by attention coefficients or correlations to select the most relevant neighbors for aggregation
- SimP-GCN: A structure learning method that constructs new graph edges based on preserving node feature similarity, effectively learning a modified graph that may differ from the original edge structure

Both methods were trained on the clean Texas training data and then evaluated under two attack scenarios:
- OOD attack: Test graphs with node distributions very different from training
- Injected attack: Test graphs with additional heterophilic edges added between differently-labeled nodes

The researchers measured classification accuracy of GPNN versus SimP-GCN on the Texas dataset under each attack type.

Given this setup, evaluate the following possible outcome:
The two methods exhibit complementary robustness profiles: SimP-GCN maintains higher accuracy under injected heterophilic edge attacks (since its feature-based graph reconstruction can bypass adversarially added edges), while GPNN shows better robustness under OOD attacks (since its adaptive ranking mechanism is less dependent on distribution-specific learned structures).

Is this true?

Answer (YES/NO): NO